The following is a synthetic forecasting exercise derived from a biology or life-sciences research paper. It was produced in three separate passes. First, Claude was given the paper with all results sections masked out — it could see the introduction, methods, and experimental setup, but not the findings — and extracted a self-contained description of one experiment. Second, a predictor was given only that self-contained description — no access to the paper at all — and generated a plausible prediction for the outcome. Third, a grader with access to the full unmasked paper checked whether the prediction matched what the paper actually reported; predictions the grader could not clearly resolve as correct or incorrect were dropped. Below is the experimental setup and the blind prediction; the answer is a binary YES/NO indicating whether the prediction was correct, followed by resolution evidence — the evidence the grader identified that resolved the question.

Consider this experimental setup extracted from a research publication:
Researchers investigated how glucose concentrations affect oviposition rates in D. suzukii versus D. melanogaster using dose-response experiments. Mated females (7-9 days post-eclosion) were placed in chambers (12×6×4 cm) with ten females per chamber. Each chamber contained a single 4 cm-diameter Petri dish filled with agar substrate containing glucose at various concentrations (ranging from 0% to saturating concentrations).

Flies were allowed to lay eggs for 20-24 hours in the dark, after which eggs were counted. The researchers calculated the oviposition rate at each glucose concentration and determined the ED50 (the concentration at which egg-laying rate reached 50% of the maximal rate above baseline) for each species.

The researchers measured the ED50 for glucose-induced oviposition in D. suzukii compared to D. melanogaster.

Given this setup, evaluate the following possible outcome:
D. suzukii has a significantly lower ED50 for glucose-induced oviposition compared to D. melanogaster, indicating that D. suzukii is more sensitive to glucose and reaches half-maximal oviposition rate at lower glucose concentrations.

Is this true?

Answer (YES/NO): YES